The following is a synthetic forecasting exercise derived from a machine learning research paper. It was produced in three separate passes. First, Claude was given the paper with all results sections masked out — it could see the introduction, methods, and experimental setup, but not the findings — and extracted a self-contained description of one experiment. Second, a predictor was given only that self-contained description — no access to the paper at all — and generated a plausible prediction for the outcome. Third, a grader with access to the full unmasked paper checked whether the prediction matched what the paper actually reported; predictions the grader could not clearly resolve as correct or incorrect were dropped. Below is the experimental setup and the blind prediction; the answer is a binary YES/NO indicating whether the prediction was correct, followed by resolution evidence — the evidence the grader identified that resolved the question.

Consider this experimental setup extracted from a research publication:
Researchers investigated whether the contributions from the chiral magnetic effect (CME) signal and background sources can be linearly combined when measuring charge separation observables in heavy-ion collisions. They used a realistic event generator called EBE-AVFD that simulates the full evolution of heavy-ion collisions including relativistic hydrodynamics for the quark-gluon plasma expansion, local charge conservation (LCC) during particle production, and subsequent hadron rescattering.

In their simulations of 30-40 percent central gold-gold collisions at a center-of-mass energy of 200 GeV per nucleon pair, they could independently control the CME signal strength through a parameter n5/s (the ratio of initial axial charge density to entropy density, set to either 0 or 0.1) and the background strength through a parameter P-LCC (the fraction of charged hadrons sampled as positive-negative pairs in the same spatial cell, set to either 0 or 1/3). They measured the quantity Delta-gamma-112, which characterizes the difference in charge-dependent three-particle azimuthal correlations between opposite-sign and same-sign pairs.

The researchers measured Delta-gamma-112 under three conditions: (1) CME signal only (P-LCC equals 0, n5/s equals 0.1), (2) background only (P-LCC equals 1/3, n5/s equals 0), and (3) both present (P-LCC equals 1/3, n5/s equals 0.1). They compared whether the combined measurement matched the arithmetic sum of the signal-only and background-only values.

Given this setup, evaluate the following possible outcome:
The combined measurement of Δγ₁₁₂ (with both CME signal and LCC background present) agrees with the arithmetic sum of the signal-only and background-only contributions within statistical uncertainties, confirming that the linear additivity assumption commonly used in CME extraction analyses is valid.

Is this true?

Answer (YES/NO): YES